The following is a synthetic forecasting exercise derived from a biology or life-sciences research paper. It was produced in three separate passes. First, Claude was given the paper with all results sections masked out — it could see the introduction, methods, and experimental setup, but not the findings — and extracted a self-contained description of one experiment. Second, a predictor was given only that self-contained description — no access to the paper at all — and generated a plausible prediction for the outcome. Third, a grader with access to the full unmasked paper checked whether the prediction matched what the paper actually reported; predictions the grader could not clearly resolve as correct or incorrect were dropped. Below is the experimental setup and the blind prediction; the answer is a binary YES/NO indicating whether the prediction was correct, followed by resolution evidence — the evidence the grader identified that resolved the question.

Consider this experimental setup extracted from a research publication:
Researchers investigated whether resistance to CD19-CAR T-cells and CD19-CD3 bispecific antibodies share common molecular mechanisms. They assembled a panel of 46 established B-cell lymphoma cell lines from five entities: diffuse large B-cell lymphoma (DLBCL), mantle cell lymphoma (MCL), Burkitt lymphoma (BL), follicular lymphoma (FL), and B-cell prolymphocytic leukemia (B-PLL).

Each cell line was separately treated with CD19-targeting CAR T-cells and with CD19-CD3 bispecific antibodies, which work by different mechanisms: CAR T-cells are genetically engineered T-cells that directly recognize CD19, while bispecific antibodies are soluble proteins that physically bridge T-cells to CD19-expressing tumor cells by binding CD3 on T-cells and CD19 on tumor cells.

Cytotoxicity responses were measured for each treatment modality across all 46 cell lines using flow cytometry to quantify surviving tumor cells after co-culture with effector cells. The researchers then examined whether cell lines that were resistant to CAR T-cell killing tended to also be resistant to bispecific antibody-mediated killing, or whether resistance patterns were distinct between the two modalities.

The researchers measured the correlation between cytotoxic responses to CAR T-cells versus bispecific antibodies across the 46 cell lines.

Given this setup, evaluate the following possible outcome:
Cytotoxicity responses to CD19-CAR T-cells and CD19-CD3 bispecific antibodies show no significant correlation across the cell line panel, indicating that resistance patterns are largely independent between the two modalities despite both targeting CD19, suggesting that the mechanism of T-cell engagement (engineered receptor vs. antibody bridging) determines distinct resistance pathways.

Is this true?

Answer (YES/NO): NO